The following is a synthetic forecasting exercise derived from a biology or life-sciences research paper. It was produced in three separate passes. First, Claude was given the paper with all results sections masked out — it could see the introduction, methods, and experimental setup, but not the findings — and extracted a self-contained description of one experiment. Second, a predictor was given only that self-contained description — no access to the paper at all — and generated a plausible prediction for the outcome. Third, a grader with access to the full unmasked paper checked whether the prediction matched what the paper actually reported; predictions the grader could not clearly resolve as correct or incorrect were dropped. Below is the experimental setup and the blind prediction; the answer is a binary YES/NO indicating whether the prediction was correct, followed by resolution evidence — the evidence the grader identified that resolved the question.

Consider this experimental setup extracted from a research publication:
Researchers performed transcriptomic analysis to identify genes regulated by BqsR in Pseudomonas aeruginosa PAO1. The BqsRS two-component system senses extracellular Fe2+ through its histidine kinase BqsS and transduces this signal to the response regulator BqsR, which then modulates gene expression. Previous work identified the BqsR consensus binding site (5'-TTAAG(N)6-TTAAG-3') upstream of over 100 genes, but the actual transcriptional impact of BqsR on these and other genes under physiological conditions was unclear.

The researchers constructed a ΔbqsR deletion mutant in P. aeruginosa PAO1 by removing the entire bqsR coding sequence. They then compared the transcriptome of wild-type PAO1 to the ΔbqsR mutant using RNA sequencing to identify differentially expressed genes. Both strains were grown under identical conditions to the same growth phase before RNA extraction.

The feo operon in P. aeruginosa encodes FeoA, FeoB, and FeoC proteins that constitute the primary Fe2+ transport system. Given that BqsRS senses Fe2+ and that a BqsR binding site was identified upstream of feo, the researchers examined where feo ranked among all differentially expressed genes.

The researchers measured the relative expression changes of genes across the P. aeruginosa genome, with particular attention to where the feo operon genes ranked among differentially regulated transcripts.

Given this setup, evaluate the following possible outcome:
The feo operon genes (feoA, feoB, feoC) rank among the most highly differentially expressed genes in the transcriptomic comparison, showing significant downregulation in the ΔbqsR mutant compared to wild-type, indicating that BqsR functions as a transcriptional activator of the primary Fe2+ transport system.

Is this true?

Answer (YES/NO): NO